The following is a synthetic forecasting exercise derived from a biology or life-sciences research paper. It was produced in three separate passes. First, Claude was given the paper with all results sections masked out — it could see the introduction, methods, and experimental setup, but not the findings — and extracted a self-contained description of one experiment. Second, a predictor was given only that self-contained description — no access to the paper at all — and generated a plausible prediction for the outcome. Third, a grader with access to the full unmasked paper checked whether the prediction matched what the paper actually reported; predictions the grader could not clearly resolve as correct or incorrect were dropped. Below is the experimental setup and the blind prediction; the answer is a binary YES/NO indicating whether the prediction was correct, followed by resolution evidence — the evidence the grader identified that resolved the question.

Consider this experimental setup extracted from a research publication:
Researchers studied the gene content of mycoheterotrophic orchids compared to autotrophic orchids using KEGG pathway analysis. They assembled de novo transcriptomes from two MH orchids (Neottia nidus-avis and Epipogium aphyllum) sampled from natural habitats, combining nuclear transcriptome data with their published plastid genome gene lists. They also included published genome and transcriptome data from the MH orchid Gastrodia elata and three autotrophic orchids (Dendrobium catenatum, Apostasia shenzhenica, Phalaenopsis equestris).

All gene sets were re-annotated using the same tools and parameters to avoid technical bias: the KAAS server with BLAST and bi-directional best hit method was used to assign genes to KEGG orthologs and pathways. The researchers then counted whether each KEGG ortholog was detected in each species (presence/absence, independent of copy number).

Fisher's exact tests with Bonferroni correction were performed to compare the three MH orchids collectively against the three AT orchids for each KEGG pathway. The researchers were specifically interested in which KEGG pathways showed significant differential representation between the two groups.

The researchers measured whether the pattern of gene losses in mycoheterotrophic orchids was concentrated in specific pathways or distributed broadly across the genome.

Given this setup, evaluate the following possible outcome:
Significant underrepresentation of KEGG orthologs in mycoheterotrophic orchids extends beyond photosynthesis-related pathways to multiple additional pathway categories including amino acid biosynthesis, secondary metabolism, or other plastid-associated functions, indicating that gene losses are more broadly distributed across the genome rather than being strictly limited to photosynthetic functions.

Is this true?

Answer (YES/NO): NO